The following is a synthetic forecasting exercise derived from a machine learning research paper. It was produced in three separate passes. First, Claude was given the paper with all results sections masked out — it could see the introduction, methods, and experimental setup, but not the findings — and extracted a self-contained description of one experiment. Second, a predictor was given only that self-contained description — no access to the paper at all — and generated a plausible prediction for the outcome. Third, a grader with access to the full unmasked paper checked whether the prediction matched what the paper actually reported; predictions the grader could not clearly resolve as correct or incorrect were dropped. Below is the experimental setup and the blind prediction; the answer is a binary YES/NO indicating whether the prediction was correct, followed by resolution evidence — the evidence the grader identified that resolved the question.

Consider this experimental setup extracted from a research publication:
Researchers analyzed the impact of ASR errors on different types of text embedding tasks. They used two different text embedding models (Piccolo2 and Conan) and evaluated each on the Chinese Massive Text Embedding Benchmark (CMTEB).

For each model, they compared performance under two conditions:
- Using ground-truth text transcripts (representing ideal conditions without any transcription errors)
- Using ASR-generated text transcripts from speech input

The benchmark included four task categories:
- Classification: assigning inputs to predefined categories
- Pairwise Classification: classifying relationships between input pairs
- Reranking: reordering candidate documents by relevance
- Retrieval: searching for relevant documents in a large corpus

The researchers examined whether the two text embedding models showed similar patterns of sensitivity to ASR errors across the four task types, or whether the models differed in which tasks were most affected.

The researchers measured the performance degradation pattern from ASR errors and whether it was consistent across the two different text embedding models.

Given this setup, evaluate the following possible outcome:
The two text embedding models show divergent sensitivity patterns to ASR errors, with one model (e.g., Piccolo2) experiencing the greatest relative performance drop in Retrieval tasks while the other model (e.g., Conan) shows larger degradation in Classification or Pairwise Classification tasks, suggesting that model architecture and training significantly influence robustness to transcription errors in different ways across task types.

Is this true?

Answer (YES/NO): NO